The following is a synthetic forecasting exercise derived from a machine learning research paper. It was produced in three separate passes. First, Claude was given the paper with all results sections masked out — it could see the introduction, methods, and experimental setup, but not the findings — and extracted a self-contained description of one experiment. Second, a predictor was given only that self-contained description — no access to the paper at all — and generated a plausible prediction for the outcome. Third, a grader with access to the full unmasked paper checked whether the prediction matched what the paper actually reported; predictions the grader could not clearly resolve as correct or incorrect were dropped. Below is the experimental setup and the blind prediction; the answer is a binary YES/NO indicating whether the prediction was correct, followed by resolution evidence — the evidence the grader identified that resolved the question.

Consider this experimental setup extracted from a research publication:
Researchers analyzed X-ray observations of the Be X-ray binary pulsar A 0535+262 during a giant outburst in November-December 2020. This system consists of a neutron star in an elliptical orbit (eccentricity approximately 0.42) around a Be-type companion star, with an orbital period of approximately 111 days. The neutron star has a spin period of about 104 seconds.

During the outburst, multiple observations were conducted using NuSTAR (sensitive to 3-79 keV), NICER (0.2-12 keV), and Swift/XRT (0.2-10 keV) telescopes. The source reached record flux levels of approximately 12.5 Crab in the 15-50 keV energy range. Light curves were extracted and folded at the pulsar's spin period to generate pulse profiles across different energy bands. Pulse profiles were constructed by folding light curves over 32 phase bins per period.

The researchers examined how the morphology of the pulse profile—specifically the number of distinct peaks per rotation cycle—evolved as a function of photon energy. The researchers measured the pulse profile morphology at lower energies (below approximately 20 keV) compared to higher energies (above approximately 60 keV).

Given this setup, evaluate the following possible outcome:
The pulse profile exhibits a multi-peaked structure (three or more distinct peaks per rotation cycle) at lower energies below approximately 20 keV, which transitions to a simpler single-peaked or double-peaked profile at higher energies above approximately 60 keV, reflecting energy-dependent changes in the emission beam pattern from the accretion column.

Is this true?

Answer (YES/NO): NO